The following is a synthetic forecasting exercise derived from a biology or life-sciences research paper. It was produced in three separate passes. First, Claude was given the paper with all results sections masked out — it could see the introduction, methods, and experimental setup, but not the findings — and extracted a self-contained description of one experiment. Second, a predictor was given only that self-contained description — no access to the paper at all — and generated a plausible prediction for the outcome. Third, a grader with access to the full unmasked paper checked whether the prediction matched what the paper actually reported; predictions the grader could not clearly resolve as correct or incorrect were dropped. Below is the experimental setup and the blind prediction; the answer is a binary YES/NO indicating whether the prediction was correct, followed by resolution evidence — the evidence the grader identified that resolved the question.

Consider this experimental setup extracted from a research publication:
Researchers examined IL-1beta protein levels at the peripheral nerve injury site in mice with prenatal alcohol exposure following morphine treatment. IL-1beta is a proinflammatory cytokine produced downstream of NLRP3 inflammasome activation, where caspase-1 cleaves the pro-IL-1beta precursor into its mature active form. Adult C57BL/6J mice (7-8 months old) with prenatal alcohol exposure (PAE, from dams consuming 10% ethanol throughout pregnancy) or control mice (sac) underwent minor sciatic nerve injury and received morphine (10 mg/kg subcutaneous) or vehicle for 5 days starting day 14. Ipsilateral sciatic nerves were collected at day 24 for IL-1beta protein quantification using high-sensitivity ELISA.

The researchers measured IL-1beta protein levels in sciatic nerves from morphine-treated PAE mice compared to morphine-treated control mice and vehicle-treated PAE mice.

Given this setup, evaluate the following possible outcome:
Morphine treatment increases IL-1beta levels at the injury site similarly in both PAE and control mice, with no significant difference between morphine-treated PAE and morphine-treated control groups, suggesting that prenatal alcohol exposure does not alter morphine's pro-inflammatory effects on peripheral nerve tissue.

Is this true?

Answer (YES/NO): NO